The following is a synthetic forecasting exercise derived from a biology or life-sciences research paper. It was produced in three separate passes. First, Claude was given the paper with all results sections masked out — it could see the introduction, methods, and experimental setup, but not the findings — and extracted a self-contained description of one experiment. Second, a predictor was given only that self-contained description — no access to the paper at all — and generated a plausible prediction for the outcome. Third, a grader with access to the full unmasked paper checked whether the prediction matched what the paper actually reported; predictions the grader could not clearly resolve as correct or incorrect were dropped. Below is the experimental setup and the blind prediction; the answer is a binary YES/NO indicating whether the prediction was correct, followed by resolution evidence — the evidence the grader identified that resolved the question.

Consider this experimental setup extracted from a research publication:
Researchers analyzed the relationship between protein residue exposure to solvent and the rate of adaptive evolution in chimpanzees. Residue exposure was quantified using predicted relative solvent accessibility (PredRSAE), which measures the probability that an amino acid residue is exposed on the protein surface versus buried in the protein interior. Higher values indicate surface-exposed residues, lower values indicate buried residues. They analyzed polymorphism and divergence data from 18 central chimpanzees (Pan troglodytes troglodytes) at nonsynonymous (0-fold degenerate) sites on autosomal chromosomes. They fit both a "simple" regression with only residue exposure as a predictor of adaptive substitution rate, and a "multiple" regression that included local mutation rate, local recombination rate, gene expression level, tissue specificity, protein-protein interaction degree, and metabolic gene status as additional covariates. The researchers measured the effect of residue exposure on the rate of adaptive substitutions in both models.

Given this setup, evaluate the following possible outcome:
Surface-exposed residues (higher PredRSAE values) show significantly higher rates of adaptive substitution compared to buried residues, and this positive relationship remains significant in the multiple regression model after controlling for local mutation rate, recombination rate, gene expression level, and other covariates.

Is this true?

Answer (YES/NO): YES